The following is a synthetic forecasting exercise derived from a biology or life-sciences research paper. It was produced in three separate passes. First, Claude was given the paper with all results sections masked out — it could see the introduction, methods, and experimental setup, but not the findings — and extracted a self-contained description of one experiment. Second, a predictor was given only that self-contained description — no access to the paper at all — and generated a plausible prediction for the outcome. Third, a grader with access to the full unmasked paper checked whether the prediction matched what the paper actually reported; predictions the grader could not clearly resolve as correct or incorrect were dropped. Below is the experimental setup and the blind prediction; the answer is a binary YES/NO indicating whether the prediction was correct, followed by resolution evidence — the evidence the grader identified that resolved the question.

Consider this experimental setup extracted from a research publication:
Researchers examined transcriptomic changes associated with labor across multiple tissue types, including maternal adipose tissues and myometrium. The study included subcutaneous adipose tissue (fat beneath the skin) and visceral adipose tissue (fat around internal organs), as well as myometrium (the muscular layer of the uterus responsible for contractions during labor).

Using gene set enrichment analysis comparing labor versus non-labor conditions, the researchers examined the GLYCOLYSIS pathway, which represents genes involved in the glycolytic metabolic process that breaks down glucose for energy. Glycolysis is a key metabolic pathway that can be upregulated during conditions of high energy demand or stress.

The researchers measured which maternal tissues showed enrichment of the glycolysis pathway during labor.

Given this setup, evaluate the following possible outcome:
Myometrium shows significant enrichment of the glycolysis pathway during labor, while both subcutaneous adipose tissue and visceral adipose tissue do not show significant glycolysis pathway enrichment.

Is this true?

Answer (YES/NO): NO